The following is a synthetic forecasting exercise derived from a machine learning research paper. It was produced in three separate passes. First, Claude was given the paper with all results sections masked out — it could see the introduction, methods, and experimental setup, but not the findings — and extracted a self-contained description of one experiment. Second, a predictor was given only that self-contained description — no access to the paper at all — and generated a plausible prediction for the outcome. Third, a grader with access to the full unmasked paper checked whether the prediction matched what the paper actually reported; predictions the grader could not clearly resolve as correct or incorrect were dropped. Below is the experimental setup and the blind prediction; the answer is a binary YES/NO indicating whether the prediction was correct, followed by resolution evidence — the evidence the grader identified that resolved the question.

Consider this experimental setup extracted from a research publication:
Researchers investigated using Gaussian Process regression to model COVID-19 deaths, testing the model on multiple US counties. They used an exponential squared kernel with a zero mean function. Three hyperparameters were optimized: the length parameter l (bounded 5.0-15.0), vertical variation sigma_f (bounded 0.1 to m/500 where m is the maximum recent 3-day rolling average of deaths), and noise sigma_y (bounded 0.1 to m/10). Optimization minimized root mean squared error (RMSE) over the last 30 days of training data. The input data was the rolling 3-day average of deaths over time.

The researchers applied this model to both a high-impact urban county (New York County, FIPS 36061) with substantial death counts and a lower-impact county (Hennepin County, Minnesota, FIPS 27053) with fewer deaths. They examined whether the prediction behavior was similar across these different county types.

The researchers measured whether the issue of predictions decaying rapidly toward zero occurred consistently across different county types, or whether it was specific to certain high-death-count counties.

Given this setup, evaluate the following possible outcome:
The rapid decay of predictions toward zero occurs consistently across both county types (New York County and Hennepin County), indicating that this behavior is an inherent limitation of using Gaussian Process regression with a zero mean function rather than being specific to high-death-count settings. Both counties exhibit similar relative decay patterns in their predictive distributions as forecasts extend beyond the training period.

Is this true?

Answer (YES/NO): YES